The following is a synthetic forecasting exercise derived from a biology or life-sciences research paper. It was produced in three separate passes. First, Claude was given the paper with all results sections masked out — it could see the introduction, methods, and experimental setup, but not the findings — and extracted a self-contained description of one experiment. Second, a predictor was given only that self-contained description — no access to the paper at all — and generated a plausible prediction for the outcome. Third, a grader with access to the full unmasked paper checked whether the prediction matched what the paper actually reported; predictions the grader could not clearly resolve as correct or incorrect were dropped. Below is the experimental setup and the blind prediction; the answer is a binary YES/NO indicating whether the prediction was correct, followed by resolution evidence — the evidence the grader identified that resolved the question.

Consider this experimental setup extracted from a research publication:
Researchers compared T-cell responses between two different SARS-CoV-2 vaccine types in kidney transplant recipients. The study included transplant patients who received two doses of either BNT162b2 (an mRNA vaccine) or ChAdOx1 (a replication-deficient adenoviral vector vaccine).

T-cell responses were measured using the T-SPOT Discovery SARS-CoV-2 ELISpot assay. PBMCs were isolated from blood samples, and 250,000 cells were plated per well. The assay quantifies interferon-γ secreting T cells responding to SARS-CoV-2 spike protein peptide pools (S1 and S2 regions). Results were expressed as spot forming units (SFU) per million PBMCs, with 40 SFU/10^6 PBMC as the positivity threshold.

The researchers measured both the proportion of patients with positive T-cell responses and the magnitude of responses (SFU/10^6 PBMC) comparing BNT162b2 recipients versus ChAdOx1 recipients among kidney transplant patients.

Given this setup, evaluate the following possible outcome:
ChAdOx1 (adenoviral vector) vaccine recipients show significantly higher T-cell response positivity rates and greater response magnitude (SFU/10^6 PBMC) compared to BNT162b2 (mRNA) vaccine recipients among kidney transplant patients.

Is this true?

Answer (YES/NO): NO